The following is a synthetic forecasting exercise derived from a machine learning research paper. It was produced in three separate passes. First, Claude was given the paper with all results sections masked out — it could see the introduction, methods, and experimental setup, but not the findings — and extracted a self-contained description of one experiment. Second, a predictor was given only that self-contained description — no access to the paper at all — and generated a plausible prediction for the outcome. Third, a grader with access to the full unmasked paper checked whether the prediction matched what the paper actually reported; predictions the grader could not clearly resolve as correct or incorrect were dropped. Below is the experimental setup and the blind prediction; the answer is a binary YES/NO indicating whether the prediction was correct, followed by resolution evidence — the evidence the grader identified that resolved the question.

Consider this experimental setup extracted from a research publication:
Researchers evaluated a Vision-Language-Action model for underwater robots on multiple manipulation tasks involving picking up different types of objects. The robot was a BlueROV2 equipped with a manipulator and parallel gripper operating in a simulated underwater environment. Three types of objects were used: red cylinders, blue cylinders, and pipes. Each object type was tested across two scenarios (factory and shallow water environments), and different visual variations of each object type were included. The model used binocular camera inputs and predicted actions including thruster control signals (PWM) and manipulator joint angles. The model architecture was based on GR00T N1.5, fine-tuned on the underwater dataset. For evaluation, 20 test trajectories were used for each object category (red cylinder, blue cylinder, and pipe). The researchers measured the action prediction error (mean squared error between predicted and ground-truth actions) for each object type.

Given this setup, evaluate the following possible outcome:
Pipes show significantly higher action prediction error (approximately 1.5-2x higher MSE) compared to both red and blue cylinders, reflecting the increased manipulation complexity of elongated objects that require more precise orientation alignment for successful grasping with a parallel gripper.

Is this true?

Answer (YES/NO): NO